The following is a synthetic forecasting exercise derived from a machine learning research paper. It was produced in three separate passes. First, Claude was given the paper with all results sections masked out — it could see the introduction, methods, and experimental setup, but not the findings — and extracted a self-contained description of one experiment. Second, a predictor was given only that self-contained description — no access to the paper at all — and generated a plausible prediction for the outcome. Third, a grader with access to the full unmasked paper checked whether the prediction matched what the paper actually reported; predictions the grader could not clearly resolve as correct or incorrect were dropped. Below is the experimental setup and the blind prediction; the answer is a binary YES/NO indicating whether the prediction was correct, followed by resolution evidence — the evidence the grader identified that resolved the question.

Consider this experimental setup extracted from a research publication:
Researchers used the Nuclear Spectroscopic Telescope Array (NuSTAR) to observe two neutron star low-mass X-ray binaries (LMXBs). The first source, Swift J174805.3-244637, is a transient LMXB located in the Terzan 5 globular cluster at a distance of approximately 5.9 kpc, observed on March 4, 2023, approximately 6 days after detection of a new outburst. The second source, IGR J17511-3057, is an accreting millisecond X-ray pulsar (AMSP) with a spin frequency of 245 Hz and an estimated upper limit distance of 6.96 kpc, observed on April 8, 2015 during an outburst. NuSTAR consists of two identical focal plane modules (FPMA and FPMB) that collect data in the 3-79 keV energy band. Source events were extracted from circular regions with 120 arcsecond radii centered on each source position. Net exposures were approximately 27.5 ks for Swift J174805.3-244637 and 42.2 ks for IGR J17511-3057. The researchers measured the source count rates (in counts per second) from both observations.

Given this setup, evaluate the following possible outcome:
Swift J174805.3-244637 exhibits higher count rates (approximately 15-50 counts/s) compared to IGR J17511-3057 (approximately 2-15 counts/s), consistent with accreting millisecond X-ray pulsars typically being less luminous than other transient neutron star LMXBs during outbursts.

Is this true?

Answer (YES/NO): NO